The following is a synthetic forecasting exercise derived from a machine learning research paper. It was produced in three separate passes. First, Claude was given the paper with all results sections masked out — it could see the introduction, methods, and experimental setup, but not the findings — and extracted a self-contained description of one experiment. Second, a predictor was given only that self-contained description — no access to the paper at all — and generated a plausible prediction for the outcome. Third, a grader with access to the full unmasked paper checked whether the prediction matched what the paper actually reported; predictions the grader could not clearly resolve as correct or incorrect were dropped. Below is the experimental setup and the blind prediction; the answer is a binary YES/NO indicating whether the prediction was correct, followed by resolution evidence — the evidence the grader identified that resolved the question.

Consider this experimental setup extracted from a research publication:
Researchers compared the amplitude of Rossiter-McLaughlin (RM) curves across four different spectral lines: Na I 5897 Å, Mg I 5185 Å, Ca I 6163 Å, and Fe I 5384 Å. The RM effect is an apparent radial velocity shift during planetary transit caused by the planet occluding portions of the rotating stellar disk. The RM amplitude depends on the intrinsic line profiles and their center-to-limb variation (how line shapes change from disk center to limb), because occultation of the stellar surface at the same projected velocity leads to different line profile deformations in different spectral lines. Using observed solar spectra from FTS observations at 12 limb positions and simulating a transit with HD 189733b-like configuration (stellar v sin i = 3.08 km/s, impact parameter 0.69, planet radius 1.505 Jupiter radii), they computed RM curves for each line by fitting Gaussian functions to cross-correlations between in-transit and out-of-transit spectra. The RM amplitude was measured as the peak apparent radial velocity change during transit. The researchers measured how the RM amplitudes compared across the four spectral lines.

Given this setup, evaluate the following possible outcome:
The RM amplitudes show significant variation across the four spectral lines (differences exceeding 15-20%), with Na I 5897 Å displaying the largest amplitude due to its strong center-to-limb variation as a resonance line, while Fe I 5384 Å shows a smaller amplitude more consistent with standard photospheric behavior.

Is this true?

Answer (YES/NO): NO